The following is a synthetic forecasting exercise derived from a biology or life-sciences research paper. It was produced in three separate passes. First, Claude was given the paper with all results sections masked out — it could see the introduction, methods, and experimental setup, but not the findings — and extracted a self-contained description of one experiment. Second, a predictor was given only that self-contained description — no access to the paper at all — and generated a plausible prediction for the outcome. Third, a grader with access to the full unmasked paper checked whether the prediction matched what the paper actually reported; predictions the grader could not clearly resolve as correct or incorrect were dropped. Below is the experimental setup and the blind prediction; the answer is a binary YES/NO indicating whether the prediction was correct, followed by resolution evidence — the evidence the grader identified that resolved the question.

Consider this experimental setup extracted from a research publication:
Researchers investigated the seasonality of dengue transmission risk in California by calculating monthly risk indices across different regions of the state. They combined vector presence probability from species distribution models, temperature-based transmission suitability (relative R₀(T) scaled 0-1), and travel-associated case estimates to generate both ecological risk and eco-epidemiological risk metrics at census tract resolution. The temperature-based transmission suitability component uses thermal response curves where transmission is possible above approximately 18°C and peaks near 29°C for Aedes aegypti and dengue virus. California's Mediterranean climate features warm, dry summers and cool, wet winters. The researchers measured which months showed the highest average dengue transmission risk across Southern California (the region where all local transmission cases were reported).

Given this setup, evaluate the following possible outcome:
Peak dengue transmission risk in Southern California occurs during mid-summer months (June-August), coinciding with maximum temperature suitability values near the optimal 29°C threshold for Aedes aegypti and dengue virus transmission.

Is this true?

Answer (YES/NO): NO